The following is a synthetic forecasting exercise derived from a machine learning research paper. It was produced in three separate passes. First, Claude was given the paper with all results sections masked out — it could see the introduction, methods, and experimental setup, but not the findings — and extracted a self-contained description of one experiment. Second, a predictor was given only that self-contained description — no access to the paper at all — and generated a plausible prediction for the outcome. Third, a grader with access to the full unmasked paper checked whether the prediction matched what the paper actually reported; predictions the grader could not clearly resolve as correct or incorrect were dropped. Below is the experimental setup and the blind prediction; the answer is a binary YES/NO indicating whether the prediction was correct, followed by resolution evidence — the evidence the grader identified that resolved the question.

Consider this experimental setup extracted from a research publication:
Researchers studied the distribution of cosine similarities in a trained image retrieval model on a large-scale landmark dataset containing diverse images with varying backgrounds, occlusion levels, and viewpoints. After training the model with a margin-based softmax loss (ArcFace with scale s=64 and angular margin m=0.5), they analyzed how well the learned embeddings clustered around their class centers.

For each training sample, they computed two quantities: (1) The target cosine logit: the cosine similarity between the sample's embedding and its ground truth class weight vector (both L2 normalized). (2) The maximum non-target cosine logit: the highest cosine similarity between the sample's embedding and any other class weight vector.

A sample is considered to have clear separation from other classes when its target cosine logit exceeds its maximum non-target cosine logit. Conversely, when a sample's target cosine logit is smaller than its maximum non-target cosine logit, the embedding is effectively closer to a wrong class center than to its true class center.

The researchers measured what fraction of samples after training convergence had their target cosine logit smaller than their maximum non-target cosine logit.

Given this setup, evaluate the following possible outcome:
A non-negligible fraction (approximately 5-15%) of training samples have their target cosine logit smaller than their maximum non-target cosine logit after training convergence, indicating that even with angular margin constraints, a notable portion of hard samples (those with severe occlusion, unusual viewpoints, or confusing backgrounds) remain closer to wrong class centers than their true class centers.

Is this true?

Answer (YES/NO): NO